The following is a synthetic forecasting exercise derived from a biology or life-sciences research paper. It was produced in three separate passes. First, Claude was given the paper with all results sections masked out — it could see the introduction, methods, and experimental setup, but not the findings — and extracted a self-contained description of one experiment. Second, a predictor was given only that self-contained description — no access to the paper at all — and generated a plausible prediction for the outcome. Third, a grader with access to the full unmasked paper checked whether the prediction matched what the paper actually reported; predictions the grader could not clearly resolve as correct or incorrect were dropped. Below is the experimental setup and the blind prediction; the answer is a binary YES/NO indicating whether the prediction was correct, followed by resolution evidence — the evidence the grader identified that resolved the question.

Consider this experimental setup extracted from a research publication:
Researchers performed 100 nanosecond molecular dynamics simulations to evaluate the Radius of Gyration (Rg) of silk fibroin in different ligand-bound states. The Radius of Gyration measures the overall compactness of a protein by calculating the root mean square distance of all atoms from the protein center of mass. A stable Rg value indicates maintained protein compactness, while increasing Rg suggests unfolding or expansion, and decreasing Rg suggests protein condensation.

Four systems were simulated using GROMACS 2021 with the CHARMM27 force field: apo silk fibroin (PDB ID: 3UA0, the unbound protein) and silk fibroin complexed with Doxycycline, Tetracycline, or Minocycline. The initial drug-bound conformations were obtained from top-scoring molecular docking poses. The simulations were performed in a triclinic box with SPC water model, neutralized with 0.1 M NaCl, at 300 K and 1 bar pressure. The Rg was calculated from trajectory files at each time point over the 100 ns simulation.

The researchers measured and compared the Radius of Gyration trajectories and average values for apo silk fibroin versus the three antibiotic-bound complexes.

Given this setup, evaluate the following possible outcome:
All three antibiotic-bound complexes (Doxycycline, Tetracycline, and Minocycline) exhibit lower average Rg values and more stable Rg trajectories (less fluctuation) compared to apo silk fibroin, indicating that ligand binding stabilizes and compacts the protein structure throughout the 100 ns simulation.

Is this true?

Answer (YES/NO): NO